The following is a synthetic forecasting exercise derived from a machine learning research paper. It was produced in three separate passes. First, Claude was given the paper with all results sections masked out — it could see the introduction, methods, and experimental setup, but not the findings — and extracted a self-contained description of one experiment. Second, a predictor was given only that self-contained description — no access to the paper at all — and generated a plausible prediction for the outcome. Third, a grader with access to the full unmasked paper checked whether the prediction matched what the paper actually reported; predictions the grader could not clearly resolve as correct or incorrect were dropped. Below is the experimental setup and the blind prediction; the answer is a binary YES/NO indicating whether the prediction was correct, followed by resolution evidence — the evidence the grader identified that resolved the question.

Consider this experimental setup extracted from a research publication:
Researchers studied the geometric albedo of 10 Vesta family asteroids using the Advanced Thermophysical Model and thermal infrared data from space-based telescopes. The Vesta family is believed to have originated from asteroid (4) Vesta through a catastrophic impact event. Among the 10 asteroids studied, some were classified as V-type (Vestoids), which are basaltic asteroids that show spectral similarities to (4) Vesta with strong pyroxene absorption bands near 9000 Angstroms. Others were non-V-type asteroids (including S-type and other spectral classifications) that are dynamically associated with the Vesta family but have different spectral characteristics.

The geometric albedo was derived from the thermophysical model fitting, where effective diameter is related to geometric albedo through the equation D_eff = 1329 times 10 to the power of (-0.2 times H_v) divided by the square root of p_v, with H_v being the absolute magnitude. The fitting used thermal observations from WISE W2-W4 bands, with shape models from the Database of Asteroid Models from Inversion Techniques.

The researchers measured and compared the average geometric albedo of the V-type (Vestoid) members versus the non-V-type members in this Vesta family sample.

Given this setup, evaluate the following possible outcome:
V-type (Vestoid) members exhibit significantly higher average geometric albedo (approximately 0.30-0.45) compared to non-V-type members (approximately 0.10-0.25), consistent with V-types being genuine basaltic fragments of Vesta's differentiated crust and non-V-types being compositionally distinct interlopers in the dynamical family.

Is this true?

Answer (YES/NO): NO